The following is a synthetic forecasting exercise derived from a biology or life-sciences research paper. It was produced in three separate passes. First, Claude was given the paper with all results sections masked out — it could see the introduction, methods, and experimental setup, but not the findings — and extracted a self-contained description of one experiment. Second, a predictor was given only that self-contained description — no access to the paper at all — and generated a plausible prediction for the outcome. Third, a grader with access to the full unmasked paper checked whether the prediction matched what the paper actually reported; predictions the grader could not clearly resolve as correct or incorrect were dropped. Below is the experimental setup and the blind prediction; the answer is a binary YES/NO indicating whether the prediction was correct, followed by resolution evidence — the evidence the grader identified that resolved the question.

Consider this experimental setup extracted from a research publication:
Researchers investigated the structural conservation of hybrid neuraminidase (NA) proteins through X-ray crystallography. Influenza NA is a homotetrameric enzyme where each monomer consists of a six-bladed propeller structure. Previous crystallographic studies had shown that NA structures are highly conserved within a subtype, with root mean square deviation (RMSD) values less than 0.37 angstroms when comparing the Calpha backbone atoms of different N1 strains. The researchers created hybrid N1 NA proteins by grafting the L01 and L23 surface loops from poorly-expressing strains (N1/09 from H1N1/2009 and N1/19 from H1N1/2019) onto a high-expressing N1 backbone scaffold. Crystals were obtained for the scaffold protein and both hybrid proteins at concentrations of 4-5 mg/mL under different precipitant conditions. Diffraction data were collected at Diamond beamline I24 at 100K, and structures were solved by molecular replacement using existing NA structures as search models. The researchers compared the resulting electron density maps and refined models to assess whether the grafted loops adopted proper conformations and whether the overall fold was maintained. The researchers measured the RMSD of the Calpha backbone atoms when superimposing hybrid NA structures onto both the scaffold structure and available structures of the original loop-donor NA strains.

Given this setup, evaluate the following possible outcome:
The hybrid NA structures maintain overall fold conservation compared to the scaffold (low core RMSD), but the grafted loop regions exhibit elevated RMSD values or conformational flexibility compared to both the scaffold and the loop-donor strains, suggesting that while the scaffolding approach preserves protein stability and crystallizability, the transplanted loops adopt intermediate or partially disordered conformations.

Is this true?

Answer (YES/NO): NO